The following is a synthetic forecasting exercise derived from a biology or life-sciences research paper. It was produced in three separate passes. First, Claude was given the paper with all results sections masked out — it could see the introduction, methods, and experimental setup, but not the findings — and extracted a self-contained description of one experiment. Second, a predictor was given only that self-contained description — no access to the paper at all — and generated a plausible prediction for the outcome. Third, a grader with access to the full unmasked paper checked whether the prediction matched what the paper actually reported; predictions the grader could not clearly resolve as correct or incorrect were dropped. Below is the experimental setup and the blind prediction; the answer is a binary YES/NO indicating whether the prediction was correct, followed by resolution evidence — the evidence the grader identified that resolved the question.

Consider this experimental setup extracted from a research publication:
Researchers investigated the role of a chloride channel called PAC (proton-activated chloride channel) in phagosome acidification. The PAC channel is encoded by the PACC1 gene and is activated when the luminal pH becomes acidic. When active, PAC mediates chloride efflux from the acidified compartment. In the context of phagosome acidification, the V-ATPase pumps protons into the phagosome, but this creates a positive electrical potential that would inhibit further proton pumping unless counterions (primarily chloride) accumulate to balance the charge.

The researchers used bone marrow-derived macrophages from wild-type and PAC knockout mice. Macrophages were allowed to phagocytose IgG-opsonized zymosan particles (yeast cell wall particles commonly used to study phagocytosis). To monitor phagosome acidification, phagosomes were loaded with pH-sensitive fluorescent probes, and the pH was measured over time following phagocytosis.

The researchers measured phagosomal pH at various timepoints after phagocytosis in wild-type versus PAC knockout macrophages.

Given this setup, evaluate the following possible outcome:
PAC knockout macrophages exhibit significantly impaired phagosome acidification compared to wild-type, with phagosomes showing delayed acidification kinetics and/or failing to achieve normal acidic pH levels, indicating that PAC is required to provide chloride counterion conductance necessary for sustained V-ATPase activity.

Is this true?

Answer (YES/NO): NO